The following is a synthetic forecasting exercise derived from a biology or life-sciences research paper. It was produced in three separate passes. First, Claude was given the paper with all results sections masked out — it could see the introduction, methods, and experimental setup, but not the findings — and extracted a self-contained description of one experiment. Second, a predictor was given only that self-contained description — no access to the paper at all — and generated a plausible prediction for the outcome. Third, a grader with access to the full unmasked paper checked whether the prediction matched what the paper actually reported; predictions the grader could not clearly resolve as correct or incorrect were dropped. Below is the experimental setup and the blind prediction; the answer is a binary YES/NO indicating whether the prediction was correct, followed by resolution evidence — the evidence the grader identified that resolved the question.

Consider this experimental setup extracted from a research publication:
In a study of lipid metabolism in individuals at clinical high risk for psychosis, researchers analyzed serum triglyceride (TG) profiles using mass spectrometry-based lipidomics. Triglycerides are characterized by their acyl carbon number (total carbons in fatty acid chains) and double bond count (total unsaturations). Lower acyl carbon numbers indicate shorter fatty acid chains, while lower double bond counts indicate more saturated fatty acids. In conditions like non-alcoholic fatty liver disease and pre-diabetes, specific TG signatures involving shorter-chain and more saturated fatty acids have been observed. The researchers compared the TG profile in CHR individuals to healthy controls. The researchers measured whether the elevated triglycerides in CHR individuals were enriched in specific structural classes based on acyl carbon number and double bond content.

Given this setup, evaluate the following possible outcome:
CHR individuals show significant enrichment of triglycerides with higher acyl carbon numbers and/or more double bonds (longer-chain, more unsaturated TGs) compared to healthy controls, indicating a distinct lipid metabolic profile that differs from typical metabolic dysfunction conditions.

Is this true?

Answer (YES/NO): NO